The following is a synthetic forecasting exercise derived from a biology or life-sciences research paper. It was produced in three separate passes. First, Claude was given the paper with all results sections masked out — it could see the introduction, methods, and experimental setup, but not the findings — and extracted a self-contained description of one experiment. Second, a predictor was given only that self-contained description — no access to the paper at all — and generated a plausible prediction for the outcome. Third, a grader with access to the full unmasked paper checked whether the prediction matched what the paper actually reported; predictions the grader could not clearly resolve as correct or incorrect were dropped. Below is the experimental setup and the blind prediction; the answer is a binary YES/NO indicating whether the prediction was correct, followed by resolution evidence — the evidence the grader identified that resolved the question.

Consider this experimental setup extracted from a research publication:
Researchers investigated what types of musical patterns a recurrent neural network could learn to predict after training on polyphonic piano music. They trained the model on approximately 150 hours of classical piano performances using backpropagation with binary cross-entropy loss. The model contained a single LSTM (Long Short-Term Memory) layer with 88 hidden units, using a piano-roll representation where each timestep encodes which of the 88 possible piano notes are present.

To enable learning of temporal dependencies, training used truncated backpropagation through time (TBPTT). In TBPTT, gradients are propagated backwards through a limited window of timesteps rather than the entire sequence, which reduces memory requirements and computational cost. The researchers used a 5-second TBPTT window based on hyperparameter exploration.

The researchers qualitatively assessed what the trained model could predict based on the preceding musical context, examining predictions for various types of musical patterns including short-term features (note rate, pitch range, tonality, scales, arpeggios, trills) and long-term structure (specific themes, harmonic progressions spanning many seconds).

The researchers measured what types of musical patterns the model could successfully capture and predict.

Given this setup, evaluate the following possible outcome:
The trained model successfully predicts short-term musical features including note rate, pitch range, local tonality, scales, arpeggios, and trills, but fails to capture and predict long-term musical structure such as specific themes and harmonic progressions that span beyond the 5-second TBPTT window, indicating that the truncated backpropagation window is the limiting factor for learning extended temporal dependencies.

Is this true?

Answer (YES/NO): YES